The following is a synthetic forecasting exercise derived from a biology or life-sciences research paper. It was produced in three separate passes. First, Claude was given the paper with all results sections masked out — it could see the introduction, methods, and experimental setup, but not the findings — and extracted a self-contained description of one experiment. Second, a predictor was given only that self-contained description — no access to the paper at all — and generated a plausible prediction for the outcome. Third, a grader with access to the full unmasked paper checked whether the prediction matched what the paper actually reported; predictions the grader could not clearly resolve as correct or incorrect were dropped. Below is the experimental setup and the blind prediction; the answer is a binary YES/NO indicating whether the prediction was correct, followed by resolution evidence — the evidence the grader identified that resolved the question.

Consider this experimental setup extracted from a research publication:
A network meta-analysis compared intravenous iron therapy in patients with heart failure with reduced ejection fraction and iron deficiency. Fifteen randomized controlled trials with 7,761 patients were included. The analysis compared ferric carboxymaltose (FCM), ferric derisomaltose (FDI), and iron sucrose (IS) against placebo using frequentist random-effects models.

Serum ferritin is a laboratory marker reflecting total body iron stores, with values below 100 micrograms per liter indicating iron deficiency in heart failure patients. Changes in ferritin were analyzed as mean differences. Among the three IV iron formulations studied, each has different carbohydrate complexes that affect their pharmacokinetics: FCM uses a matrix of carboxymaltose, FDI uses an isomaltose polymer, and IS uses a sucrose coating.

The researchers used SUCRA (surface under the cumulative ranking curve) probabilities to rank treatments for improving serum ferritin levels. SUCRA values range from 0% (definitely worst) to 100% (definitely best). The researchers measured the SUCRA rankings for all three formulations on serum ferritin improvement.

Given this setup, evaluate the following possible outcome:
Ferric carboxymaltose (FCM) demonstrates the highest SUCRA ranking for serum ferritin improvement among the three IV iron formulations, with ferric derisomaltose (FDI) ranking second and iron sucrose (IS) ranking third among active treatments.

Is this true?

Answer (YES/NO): NO